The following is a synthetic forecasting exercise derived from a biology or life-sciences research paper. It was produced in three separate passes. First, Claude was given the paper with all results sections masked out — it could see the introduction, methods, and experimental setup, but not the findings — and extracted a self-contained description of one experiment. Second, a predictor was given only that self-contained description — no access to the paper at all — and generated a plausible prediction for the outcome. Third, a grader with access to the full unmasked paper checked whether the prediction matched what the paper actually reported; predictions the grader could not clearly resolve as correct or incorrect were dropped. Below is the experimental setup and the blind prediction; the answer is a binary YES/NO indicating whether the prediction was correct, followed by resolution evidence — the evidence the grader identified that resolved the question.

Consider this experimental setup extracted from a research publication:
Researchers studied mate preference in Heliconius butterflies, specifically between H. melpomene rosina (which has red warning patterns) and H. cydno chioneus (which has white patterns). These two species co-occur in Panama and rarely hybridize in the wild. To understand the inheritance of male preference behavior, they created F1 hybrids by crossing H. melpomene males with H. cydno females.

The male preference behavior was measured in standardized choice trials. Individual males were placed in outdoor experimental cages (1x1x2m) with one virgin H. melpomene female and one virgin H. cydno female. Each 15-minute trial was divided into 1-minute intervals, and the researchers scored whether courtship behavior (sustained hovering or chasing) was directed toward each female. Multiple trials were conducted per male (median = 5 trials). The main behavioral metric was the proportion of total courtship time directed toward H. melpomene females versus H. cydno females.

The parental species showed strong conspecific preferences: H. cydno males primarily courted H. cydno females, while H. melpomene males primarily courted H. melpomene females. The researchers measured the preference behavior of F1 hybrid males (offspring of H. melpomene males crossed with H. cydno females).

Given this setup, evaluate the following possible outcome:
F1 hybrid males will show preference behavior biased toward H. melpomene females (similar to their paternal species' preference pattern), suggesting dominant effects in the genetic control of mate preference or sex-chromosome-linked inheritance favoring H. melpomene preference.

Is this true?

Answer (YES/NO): YES